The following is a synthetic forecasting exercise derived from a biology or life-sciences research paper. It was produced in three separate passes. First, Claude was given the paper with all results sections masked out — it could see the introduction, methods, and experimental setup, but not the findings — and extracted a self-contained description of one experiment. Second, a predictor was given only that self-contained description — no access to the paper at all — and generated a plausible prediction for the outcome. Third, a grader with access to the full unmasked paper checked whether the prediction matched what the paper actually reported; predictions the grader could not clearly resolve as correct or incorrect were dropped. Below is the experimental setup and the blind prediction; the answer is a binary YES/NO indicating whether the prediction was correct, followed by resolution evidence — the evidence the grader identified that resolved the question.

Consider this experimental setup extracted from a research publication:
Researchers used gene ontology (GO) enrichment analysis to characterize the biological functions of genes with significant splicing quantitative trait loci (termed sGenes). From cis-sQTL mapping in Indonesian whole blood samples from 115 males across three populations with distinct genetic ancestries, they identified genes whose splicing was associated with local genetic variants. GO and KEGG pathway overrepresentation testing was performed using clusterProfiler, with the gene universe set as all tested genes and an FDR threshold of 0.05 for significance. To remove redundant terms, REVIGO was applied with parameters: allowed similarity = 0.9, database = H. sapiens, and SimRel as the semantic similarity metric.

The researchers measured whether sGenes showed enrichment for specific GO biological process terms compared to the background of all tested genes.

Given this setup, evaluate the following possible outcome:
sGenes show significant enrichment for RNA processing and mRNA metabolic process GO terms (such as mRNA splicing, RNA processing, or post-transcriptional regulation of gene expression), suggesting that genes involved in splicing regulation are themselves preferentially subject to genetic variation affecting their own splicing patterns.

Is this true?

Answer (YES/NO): NO